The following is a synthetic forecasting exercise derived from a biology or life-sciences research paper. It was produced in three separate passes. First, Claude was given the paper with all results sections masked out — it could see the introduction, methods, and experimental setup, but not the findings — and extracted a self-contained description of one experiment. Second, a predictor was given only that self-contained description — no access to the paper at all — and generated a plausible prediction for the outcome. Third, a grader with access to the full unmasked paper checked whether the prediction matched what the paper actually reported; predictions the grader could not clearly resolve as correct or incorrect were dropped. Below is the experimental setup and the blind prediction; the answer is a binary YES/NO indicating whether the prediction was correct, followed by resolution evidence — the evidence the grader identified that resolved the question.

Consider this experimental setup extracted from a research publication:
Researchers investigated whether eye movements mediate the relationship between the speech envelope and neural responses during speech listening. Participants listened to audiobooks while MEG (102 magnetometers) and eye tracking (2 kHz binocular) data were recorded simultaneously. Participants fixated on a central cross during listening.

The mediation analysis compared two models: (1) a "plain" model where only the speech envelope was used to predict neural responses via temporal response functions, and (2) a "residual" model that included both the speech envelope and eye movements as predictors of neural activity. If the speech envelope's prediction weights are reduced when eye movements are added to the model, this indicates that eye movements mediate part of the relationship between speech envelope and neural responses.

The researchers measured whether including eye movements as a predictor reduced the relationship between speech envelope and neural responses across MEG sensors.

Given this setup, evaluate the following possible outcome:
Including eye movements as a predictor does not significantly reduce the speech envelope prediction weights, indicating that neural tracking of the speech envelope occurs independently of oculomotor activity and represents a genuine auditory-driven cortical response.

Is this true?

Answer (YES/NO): NO